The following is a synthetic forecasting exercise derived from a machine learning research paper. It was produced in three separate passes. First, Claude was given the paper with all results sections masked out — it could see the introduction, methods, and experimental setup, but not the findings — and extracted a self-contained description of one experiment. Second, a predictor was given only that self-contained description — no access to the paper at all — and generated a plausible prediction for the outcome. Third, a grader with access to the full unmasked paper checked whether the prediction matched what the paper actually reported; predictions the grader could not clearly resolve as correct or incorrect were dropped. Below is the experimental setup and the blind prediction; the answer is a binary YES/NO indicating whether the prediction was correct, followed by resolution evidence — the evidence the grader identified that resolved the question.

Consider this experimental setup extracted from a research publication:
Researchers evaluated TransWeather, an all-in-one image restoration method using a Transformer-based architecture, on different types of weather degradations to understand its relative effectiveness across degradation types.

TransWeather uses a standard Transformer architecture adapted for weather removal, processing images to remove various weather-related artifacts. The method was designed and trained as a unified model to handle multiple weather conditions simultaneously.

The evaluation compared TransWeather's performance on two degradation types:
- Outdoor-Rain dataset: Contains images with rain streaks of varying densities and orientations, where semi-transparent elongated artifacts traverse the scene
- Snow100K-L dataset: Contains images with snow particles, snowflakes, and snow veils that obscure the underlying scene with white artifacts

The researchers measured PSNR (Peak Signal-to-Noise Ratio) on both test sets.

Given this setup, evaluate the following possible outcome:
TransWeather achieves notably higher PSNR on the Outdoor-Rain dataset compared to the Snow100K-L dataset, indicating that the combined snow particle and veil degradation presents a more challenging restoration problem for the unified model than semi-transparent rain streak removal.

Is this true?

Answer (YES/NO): NO